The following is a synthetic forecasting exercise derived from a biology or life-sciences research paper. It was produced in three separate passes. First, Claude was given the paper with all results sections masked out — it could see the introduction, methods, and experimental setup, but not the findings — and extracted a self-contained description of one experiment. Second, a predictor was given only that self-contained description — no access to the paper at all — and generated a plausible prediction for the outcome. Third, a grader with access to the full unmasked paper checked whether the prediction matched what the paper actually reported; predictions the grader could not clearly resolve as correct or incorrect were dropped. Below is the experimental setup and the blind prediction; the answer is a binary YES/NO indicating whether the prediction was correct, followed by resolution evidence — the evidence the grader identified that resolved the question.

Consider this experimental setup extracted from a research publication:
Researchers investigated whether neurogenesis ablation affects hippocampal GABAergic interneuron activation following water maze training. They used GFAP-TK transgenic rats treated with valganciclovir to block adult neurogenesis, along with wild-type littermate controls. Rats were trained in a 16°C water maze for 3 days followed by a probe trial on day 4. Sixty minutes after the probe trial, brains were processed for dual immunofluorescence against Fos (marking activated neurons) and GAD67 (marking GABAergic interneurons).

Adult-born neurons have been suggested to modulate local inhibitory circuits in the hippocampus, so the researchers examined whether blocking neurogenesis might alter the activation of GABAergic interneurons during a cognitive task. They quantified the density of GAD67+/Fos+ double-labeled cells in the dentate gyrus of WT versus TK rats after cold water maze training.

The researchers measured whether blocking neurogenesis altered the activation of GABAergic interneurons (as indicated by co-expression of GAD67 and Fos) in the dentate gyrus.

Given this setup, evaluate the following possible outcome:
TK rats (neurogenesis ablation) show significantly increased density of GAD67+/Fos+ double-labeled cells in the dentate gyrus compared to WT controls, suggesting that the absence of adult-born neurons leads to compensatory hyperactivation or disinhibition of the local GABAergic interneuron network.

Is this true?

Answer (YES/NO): NO